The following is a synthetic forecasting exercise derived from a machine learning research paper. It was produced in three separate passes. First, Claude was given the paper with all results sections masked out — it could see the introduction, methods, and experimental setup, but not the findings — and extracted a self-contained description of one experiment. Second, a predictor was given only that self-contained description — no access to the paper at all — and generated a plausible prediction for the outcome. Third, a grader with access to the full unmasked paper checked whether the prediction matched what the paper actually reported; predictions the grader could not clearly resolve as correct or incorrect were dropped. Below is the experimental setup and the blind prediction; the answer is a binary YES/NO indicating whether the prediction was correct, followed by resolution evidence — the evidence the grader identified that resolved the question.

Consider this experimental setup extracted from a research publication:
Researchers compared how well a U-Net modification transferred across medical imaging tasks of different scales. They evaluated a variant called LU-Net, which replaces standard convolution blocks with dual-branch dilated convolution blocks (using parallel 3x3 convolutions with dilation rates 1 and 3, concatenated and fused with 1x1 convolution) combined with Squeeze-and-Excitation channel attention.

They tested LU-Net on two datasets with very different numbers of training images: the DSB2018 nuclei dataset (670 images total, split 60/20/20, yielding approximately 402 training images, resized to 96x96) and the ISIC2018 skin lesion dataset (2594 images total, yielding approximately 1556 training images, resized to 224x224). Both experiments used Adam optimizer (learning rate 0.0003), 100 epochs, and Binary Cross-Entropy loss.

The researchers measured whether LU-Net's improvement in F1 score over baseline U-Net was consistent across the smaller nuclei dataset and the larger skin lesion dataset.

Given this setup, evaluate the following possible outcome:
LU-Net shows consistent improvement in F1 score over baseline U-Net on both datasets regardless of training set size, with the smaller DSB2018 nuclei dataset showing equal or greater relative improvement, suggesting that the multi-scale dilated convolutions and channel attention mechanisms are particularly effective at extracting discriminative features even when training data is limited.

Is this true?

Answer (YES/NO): NO